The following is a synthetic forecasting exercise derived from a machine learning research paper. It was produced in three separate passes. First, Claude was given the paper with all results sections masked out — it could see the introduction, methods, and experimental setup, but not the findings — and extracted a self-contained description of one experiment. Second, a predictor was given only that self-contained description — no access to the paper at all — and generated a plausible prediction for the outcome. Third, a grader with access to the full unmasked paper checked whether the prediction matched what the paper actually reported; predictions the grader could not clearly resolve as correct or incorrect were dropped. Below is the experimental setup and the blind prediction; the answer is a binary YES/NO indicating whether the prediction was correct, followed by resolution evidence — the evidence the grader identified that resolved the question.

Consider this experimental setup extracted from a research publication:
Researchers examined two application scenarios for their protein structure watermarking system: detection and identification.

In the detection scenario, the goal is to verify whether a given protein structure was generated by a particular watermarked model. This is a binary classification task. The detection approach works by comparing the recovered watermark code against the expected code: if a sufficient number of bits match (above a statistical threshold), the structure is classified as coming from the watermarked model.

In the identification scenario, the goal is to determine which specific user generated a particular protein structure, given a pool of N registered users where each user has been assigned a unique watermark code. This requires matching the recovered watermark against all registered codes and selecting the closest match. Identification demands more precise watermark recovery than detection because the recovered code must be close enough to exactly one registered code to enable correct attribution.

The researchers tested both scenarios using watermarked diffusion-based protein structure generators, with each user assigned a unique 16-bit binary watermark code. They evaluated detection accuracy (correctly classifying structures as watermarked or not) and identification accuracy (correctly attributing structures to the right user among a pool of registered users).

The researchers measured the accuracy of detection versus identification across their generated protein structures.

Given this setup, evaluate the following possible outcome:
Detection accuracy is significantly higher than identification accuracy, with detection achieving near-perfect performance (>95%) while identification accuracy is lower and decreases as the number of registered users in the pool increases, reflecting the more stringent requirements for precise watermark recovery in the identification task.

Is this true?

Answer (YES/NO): NO